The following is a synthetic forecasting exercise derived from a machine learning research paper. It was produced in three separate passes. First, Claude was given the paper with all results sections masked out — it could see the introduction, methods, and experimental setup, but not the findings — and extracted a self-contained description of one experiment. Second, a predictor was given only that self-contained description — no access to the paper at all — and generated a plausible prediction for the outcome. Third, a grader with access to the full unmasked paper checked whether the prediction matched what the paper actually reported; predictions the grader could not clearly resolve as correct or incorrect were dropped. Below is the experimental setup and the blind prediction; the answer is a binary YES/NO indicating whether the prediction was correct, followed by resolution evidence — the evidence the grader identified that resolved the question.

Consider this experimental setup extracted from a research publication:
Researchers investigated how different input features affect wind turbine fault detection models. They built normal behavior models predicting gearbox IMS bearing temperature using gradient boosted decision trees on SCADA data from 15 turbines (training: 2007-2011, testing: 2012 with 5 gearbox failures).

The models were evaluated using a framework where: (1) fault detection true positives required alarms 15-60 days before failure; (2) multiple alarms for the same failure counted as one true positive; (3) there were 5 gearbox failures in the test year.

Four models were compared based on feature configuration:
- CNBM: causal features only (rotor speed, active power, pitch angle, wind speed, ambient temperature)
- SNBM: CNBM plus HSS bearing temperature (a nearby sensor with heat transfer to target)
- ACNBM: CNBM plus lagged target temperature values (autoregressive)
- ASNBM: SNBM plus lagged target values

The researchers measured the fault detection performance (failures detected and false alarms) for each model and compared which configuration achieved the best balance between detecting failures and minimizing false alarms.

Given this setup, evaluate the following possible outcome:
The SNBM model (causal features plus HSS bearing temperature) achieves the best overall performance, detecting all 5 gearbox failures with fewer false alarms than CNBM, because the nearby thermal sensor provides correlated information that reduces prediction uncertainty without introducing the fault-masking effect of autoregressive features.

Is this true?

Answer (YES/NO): NO